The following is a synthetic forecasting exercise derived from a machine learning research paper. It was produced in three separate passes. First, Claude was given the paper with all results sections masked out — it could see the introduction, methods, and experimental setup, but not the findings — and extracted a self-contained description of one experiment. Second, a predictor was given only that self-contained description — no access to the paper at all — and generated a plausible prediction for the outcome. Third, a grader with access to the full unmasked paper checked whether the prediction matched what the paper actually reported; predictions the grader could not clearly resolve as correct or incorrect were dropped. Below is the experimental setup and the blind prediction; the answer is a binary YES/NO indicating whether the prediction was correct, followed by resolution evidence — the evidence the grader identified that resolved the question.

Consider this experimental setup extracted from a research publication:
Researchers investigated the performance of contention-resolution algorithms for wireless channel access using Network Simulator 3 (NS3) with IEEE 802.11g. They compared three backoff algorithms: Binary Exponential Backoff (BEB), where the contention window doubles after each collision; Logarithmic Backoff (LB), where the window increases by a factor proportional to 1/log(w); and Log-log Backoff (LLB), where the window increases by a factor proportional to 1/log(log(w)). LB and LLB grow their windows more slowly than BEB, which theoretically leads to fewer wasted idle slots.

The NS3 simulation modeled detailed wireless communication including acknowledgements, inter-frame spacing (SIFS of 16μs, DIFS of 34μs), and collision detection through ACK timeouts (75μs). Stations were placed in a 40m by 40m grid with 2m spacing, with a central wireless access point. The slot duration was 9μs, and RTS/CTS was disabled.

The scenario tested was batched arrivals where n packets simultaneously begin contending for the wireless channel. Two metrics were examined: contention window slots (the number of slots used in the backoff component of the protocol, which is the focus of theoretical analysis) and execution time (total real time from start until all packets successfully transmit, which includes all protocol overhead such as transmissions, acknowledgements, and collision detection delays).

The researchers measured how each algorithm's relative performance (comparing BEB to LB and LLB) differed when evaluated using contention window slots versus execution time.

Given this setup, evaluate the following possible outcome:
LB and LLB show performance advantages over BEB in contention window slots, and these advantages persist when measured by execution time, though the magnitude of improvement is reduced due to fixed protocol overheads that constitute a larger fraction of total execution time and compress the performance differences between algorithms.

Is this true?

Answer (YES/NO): NO